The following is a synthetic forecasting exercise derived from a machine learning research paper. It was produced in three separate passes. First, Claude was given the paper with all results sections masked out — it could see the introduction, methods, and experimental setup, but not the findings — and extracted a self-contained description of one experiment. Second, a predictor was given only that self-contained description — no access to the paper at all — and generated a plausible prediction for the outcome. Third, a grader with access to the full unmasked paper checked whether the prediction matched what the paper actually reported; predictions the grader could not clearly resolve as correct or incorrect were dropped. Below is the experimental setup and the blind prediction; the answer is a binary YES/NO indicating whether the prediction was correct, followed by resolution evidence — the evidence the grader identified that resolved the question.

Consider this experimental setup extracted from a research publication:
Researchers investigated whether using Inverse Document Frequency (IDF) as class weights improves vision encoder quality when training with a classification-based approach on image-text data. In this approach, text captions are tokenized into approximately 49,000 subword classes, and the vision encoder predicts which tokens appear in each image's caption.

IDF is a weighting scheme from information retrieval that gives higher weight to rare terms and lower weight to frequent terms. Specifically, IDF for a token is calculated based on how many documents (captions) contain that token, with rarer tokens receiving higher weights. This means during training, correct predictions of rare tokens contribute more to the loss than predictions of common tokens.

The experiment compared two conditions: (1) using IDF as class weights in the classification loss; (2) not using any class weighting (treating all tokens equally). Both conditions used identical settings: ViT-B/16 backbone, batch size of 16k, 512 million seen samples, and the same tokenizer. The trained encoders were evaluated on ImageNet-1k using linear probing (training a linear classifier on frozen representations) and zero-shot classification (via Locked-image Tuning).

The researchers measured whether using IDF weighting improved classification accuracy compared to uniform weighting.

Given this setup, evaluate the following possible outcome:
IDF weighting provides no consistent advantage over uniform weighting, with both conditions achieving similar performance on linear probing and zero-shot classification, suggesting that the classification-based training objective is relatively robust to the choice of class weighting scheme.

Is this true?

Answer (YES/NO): NO